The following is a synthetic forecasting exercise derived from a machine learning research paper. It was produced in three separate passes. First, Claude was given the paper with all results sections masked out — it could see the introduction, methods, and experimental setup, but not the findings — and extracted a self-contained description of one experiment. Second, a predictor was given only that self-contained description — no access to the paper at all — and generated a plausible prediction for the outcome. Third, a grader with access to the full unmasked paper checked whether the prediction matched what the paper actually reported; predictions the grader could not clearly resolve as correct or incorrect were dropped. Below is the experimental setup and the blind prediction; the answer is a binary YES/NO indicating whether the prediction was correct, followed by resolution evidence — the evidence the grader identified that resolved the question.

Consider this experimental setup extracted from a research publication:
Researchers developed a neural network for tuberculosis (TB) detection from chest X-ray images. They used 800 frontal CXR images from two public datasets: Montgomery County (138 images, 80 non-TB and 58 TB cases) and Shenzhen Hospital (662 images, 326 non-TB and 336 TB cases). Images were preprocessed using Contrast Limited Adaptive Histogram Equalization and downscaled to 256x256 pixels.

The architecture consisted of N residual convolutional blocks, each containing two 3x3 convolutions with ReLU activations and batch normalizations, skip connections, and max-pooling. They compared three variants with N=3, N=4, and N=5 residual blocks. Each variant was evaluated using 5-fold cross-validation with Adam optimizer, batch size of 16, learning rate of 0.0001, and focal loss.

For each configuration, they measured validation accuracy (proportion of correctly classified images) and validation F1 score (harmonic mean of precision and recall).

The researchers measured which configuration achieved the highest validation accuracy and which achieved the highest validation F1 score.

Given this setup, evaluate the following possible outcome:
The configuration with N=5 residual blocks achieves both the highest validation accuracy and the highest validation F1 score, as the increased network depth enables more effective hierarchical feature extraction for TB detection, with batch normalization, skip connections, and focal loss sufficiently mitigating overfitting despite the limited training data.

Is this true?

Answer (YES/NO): NO